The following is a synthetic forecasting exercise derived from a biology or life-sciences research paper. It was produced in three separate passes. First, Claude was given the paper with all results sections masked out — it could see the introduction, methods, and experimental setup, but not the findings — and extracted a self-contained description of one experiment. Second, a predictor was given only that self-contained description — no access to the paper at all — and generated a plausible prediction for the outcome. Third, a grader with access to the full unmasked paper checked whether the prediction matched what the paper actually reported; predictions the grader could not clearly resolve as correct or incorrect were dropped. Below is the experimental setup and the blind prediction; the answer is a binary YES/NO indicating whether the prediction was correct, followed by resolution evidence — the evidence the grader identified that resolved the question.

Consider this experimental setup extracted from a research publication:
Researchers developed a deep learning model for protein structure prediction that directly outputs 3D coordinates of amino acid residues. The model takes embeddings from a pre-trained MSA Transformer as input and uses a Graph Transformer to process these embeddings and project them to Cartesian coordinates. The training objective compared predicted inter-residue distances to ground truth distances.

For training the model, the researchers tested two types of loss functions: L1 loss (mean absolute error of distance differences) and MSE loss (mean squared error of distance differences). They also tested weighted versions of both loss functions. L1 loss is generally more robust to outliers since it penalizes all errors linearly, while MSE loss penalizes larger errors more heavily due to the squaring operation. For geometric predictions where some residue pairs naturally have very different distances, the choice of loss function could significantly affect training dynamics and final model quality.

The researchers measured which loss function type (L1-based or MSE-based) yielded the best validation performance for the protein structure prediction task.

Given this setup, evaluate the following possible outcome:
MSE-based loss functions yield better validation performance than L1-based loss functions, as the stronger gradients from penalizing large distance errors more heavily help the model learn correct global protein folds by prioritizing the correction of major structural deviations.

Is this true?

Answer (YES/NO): NO